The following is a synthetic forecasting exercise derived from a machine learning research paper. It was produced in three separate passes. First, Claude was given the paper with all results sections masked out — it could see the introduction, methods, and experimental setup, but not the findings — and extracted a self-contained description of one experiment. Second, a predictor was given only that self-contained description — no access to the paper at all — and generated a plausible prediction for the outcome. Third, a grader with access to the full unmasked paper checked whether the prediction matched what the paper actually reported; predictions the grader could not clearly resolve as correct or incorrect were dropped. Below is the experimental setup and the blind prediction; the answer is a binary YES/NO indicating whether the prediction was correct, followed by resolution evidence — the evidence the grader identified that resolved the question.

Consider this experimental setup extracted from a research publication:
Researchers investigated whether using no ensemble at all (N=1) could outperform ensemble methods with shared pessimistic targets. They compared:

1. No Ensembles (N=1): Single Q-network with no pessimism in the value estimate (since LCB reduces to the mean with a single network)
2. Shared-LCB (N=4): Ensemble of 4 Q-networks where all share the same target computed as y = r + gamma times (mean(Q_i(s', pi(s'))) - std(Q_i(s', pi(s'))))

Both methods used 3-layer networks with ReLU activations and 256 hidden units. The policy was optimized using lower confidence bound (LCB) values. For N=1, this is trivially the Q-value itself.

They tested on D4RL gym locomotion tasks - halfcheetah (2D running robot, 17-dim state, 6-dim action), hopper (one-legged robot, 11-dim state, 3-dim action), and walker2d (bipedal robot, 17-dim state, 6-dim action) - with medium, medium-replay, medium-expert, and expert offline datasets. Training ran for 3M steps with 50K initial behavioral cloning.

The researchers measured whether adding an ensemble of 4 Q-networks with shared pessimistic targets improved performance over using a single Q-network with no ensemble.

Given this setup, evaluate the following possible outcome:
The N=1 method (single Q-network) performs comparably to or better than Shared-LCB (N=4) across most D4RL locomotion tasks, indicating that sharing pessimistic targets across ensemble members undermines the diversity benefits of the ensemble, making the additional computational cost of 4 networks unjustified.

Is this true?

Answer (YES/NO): YES